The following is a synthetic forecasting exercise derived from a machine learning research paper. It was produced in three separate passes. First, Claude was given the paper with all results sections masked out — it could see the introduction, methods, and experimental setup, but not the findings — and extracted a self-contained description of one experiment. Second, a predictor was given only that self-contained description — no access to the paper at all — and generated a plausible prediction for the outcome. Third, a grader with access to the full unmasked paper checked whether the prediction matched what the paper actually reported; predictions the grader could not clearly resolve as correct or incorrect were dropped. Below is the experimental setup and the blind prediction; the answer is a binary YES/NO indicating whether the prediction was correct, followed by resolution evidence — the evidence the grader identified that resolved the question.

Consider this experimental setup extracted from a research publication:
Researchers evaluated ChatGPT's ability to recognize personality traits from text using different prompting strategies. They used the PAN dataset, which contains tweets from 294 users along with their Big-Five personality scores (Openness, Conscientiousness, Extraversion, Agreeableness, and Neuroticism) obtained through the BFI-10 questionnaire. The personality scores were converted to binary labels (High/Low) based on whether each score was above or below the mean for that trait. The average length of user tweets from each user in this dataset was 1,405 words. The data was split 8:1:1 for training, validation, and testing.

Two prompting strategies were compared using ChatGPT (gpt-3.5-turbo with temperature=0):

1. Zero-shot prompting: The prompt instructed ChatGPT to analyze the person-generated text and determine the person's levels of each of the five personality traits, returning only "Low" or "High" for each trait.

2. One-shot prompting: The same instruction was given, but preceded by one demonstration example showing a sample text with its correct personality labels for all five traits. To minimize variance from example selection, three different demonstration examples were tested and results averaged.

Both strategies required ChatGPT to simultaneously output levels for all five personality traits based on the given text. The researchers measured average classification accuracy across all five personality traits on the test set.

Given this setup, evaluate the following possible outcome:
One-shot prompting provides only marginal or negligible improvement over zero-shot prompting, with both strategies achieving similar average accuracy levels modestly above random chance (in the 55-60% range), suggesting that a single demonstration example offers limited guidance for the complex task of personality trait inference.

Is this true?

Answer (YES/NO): NO